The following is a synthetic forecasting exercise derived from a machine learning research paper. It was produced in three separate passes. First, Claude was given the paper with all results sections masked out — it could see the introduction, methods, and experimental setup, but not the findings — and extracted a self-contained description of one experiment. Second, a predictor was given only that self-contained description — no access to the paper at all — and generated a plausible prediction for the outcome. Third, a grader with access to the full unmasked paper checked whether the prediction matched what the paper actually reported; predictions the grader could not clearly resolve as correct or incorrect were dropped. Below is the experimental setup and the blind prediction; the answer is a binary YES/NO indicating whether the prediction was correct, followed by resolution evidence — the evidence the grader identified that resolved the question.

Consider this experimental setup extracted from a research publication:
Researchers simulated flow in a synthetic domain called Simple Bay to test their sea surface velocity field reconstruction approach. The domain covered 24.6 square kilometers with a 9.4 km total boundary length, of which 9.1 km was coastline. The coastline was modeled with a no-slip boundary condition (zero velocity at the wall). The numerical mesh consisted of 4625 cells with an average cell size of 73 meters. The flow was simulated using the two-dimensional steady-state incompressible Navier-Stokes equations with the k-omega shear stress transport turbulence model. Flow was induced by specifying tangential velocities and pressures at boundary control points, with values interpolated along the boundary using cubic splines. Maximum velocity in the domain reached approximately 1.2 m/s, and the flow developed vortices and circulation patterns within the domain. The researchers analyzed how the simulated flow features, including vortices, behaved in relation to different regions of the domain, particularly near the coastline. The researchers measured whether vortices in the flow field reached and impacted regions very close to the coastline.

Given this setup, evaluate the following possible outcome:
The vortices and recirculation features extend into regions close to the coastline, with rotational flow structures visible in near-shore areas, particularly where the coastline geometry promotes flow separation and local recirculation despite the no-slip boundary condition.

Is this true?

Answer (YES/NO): NO